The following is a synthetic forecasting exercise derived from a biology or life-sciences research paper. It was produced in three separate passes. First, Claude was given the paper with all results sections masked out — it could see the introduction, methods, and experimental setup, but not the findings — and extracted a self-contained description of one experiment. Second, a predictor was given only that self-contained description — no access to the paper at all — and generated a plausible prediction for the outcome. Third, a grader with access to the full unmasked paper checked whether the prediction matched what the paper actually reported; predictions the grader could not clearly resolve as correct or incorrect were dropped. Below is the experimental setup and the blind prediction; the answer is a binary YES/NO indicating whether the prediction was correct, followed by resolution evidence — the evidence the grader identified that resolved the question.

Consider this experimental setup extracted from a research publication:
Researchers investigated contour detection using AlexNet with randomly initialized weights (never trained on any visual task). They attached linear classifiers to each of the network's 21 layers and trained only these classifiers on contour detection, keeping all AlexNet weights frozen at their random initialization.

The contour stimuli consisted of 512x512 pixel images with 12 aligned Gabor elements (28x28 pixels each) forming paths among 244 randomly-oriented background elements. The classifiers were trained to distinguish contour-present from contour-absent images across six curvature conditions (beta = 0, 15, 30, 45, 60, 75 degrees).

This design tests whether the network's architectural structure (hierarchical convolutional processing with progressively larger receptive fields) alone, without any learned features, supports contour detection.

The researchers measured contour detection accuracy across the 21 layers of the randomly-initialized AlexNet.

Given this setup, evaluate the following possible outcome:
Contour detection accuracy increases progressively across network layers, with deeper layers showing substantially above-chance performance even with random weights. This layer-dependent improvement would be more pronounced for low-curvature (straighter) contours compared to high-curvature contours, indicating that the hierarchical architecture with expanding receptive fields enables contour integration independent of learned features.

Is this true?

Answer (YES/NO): NO